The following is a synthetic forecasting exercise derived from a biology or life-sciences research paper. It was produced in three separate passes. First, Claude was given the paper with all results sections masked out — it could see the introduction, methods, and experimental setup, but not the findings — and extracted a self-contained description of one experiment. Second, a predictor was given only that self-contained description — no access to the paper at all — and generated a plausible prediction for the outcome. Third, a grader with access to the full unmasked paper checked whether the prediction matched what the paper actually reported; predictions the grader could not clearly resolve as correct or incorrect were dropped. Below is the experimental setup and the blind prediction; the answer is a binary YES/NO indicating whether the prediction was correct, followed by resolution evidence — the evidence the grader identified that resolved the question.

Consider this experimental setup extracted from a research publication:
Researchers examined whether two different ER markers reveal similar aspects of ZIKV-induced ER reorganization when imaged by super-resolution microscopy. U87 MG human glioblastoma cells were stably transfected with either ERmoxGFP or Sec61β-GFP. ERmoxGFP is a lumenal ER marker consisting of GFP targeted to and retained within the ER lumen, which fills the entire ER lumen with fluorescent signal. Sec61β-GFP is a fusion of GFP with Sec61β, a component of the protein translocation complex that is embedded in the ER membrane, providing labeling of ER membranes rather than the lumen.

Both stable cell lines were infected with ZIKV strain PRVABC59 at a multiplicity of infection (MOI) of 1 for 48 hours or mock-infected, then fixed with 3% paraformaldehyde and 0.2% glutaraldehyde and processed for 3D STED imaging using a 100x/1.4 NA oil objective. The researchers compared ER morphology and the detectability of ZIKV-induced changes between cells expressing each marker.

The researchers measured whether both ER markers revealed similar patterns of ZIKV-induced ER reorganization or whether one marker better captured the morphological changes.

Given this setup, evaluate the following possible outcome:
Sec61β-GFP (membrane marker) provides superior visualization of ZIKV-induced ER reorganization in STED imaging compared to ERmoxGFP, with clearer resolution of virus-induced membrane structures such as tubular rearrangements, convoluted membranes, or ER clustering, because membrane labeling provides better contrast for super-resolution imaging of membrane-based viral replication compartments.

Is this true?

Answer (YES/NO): NO